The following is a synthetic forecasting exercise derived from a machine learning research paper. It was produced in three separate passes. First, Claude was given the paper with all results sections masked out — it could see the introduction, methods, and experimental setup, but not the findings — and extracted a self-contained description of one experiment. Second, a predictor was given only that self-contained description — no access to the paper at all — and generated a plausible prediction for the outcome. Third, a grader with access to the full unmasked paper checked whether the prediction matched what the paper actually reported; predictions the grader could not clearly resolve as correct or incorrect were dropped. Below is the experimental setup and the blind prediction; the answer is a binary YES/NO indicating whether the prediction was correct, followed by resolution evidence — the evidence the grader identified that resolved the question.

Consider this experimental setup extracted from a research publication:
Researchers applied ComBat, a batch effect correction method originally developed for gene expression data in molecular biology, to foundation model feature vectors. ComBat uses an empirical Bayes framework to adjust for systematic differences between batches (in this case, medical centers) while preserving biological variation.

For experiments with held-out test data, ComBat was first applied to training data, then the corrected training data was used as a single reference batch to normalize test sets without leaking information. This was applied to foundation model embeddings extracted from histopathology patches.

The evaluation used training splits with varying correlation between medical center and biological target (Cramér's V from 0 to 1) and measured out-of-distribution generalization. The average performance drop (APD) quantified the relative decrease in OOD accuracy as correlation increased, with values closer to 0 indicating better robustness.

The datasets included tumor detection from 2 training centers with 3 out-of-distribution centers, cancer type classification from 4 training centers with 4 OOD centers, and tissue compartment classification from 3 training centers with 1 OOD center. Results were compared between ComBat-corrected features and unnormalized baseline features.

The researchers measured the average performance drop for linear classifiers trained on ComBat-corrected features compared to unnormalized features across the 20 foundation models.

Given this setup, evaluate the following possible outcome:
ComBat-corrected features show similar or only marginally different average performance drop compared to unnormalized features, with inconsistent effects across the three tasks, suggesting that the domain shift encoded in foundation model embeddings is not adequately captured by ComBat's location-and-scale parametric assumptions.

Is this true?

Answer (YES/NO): NO